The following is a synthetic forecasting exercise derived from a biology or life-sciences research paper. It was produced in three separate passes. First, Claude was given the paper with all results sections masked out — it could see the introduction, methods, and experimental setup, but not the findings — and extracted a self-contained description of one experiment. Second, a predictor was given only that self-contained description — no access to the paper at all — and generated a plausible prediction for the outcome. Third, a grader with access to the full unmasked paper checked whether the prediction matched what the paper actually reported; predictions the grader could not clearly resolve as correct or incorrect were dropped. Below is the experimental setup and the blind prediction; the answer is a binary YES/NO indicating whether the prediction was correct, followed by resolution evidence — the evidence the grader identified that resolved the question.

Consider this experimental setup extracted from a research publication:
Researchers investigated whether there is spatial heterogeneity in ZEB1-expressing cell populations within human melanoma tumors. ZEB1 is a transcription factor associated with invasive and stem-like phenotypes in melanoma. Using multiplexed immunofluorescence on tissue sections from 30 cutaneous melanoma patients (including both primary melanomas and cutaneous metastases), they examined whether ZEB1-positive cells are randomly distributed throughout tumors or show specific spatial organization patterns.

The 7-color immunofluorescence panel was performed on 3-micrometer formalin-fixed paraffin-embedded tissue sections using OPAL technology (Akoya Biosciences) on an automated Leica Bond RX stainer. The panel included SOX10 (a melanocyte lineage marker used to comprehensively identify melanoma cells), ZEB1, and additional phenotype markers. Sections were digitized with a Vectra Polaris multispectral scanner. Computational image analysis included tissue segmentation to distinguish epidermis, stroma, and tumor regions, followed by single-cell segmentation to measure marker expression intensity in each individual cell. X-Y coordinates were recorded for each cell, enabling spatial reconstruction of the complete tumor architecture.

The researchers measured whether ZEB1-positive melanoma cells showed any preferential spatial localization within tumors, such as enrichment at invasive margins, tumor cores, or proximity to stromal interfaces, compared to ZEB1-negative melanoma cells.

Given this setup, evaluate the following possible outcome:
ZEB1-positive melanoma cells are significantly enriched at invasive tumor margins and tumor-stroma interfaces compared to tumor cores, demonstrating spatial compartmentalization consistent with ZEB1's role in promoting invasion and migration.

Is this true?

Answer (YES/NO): NO